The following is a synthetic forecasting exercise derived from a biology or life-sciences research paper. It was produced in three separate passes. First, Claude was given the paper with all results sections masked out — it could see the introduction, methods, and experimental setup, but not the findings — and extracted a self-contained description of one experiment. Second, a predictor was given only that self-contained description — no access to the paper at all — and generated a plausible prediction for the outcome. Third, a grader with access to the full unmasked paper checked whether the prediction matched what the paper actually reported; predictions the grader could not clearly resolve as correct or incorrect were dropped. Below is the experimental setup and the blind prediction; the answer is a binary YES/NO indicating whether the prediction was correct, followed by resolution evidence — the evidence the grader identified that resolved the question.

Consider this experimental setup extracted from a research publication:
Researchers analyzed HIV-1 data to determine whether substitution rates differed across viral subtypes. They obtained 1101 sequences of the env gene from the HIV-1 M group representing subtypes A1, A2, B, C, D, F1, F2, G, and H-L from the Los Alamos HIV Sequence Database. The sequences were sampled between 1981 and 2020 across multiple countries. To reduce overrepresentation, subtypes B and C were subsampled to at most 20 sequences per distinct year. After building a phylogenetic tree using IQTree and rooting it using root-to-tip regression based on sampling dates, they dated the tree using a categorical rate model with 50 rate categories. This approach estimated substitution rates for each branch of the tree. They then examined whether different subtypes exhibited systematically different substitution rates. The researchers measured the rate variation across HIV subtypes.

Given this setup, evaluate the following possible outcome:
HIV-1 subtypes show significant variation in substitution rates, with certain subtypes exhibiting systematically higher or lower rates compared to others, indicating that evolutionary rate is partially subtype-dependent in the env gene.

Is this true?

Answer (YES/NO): NO